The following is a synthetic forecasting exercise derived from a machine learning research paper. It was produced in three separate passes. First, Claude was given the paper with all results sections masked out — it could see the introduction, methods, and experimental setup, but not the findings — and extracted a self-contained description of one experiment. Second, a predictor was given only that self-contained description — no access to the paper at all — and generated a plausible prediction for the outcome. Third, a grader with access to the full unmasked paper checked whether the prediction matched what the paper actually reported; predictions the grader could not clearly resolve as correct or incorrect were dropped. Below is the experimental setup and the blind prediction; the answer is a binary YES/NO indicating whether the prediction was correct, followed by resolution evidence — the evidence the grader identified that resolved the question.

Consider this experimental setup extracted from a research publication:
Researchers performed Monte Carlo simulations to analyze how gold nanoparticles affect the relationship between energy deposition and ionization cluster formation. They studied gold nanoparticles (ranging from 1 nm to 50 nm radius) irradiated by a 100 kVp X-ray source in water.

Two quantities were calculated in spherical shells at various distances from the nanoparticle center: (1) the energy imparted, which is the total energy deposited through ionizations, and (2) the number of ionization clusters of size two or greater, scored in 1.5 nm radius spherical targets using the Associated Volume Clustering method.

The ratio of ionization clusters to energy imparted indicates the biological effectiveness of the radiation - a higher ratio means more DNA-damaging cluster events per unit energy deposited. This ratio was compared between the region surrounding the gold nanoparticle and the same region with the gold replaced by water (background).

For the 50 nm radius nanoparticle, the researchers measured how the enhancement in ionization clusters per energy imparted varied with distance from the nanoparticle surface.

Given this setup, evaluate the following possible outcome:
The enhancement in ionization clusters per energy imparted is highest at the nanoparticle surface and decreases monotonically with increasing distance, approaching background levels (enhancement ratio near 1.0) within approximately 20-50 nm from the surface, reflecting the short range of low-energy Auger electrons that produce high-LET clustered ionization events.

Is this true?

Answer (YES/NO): NO